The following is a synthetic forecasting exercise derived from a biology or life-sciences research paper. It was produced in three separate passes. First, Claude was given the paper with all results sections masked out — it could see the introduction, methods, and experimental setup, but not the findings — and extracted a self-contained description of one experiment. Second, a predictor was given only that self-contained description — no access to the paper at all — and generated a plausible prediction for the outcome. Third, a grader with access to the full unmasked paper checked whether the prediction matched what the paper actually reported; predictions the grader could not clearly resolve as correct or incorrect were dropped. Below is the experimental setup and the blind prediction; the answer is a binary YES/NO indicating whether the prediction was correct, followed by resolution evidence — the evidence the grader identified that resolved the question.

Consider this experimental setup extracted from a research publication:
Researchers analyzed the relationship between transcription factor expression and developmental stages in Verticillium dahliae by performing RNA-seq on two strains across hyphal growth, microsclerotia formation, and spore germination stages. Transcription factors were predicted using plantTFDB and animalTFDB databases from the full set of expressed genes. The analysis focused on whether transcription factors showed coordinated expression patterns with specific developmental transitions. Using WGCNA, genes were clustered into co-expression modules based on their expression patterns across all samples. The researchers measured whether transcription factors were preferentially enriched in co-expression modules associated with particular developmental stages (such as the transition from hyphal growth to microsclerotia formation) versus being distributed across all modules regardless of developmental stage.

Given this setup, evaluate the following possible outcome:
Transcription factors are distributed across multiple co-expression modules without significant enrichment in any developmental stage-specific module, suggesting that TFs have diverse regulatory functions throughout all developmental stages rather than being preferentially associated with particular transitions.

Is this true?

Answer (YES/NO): YES